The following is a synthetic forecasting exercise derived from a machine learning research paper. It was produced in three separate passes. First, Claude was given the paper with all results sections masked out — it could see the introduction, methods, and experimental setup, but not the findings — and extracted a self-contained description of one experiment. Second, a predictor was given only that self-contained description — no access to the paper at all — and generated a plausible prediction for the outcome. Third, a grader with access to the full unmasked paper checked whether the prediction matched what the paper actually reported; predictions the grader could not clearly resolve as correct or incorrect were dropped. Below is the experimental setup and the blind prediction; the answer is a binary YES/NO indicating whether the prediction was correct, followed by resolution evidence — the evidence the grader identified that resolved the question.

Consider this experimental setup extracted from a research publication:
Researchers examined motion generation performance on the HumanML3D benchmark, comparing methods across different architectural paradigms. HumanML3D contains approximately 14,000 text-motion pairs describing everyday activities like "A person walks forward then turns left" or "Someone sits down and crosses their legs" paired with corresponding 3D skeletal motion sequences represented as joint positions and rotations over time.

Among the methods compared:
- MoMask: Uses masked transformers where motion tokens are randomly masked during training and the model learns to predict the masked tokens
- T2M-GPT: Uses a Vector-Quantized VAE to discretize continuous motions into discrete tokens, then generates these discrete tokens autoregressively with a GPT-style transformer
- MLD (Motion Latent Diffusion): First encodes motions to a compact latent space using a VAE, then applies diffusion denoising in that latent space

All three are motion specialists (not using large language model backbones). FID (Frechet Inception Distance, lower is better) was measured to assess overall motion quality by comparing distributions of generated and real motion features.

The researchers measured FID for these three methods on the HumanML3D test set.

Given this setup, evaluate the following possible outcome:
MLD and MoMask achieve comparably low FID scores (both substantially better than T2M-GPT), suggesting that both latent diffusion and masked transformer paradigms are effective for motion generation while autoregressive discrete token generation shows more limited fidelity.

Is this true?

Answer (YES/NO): NO